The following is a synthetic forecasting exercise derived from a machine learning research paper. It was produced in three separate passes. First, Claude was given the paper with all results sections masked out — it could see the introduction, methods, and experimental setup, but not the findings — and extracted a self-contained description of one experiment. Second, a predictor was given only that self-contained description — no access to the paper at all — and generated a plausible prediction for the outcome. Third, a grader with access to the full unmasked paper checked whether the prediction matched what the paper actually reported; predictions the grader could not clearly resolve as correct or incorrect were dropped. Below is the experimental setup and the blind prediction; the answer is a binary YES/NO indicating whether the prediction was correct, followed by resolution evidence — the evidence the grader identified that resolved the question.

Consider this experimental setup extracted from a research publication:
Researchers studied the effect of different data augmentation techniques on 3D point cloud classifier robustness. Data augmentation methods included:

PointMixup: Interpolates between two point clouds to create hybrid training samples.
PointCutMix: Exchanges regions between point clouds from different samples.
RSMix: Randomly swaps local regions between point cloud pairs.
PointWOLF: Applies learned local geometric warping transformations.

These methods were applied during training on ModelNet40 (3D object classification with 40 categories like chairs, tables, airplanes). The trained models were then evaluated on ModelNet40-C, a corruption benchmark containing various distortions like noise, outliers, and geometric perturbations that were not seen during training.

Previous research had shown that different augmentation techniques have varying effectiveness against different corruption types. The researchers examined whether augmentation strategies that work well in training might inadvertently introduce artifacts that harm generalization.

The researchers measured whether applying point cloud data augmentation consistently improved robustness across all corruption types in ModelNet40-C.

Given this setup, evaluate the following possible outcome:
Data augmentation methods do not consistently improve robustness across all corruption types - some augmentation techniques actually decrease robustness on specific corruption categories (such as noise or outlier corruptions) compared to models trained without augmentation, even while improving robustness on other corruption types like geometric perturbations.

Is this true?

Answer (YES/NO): NO